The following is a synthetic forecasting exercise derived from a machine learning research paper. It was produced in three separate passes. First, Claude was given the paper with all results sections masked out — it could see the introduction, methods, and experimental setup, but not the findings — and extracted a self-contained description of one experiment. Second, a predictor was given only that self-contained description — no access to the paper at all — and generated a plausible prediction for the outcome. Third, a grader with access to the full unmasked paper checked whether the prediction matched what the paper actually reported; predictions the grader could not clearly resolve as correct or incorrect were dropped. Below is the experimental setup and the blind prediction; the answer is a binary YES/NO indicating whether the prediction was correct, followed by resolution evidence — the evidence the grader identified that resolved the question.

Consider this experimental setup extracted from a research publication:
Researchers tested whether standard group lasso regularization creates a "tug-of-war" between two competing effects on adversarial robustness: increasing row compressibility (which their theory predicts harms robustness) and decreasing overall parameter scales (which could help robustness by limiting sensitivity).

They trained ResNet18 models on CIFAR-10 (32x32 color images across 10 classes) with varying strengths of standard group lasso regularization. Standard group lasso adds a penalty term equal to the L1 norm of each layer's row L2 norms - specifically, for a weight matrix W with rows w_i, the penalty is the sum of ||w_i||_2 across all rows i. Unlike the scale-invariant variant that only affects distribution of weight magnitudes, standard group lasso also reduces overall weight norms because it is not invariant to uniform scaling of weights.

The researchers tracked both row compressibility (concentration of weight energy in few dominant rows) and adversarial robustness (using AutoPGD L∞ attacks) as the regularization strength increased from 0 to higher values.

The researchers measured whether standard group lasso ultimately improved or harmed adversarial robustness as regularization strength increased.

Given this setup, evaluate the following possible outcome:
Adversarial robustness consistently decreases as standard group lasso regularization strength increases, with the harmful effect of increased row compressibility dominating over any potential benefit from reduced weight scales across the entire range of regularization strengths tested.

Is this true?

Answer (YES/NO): NO